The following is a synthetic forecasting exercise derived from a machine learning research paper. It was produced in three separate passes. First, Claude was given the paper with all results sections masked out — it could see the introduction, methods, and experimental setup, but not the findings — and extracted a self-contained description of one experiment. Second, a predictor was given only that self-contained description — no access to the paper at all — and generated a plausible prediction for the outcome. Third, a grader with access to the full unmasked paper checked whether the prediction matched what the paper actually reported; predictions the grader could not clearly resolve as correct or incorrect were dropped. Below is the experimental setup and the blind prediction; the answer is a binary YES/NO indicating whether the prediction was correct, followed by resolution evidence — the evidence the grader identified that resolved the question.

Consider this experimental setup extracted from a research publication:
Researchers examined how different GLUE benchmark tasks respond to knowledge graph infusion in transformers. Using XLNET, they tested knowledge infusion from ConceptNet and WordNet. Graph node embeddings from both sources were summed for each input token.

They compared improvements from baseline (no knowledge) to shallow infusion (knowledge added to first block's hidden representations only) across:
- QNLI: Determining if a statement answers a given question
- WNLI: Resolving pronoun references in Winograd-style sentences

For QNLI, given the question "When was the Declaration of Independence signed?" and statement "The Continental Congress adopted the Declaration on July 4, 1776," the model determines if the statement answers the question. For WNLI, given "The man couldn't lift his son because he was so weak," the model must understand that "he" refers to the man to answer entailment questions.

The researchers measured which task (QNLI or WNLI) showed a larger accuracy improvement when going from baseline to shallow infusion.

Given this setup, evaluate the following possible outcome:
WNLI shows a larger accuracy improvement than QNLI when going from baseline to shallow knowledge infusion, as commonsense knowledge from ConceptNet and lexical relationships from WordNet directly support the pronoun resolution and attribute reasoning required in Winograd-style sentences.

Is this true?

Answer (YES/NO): NO